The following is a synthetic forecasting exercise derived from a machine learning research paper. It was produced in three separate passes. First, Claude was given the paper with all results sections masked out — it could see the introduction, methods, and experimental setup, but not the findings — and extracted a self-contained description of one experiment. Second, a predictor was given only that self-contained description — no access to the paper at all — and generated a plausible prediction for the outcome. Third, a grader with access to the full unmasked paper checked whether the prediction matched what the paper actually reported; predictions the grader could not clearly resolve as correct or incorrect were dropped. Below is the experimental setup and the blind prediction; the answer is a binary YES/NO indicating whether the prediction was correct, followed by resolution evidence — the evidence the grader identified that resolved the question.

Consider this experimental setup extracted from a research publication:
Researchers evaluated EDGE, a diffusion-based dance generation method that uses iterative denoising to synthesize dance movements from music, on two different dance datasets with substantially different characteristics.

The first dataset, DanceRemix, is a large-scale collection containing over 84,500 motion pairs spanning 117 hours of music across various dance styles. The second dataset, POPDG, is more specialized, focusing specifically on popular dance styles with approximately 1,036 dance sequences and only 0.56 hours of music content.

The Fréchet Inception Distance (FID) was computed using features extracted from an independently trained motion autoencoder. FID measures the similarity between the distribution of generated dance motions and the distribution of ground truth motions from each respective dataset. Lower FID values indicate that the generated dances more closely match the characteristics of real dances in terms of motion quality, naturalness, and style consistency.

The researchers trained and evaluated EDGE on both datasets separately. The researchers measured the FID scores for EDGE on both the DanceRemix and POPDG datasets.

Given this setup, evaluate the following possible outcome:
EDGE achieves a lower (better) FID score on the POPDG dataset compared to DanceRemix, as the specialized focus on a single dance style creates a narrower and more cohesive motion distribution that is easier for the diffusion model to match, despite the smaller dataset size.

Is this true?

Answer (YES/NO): NO